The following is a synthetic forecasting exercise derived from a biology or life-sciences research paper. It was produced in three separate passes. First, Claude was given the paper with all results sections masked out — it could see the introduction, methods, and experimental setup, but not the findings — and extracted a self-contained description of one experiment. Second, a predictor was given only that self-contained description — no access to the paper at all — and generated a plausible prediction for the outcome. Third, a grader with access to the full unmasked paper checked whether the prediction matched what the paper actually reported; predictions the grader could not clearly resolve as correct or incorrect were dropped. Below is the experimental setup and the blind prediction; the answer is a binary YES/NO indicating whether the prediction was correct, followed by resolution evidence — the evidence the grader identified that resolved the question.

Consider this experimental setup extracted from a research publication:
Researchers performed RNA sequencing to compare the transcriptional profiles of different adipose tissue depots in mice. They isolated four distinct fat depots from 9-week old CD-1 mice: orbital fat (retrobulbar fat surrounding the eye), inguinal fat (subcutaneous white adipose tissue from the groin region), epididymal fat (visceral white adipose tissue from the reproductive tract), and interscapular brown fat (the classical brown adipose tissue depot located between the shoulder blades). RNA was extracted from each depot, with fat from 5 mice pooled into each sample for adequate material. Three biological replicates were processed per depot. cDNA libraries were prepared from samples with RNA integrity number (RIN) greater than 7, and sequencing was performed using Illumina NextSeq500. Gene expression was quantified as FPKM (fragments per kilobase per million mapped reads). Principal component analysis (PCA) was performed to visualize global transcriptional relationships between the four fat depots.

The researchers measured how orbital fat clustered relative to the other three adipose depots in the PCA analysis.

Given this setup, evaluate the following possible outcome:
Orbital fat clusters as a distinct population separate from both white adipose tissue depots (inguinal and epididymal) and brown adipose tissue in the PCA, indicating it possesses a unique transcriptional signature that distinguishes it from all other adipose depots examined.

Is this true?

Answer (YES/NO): NO